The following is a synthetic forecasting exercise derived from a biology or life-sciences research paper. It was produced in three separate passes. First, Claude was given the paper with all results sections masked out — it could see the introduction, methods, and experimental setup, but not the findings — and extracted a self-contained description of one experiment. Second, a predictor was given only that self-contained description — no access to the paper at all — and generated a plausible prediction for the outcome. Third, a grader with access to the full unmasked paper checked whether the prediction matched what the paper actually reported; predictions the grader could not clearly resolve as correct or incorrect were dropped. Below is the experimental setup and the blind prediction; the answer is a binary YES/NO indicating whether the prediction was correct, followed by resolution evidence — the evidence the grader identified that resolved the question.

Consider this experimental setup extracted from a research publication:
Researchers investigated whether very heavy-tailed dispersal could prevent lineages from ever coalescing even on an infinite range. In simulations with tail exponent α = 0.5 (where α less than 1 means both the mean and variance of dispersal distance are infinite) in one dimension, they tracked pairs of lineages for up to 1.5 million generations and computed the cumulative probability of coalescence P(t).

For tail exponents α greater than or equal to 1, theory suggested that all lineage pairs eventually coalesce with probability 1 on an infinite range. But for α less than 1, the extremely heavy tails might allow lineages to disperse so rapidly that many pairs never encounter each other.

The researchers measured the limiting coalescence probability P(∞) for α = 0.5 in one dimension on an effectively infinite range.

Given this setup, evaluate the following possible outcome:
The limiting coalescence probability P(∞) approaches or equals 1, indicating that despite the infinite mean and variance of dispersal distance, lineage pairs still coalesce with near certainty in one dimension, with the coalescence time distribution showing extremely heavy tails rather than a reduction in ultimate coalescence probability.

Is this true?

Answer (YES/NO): NO